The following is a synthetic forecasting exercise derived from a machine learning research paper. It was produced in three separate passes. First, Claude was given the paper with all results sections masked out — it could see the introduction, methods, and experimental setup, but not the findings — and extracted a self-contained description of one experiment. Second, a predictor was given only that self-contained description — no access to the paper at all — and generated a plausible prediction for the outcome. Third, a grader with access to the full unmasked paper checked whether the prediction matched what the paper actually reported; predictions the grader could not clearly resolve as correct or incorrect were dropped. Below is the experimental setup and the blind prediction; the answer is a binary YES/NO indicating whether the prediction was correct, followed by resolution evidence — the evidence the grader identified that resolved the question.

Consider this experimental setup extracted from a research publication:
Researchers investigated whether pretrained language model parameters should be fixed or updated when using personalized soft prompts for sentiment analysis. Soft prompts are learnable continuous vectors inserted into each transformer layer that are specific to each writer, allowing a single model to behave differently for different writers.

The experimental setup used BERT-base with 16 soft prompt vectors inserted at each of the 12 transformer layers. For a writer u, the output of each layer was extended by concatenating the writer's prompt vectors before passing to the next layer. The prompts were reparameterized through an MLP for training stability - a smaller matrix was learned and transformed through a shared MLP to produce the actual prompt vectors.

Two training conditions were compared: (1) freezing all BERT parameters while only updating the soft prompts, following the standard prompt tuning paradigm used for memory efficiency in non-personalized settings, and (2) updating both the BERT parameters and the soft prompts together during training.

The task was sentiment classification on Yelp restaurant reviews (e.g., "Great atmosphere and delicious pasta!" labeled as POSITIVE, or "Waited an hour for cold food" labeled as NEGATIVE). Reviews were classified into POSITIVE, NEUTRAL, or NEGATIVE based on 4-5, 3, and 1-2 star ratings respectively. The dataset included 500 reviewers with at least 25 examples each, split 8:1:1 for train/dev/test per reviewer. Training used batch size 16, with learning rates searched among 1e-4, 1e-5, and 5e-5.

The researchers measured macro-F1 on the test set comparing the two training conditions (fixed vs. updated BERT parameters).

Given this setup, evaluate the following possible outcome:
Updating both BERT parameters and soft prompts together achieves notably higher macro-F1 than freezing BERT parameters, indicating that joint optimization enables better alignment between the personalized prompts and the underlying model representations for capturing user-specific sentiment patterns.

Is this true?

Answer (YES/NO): YES